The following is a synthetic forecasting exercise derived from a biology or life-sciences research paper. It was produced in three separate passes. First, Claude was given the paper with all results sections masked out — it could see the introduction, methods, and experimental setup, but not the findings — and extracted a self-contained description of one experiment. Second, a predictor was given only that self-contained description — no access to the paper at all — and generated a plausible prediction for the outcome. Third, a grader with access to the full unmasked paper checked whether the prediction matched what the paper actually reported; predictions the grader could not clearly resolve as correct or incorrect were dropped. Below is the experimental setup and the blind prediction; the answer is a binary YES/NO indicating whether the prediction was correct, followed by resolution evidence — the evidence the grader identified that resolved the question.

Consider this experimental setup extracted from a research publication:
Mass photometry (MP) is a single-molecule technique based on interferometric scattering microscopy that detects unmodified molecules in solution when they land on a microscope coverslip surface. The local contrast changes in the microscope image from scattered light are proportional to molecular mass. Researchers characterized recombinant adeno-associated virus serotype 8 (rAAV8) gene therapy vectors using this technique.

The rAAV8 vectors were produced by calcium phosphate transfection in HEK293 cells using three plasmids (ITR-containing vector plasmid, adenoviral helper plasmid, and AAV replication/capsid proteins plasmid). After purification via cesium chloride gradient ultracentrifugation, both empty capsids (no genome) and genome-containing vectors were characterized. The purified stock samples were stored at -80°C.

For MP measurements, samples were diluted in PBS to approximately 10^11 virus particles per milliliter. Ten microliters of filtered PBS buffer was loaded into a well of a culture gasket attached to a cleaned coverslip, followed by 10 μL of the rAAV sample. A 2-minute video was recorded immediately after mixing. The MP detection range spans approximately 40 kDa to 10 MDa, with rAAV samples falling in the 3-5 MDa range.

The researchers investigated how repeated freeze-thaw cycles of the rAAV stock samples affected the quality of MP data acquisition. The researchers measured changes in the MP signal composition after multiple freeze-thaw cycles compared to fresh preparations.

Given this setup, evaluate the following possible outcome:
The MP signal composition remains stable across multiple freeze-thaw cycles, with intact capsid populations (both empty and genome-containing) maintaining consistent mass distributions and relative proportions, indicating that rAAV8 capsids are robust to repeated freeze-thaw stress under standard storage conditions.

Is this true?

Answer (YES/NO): NO